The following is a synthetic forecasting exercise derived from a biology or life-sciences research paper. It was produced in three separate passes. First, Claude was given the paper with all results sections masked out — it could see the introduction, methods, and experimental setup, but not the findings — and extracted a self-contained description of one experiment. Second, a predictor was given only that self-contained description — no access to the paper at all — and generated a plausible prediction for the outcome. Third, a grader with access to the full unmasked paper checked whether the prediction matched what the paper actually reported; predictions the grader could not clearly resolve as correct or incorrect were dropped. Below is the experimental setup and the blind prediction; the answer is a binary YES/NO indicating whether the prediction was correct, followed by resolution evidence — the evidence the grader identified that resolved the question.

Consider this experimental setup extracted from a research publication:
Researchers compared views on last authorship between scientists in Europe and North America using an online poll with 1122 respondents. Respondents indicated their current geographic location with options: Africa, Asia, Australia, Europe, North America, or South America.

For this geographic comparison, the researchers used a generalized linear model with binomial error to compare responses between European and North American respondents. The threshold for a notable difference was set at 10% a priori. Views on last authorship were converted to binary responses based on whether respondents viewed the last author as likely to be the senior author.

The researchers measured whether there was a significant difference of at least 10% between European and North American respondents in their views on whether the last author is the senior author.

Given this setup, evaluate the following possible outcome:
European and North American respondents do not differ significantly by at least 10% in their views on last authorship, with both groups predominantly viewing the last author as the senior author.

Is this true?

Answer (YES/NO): NO